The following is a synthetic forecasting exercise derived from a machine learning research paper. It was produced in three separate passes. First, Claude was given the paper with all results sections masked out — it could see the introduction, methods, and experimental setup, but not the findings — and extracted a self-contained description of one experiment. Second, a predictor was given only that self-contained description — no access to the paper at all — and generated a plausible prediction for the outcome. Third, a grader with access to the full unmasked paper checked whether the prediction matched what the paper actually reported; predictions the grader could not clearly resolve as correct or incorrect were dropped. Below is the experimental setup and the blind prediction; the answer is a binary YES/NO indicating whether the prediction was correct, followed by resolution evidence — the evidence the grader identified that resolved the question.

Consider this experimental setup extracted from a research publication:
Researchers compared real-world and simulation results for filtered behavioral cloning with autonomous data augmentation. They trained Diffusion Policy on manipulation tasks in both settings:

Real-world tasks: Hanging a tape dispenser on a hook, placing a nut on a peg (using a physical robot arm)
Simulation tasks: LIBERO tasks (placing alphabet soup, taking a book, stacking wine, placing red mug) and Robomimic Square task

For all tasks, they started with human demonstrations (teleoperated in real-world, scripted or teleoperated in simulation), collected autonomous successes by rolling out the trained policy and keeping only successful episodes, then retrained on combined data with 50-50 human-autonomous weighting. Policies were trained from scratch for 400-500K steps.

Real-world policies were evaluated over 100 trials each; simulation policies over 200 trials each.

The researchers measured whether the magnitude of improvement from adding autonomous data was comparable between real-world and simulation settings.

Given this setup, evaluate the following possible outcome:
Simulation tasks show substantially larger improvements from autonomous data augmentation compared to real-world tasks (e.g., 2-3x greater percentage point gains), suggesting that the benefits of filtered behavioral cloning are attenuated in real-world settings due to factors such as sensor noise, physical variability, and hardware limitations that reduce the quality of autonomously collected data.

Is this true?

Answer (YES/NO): NO